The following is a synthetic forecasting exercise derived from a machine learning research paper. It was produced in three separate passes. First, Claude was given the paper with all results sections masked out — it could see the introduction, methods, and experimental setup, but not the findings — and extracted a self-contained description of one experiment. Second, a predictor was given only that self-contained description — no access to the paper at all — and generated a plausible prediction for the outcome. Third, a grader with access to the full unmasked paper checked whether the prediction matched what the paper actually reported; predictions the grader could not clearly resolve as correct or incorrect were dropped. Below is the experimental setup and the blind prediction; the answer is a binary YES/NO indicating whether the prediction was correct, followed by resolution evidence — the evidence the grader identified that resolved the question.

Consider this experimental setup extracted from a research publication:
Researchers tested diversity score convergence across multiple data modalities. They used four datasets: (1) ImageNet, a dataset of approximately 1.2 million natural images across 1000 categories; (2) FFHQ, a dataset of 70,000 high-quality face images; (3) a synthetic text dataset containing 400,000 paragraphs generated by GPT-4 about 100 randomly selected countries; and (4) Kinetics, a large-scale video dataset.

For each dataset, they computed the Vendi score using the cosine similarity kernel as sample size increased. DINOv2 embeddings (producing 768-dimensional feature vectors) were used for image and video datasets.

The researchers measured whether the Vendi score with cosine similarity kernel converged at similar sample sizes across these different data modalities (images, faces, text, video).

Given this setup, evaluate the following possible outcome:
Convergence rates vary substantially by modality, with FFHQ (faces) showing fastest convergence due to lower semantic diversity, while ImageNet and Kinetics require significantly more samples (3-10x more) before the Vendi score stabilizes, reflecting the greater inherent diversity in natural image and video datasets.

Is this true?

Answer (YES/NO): NO